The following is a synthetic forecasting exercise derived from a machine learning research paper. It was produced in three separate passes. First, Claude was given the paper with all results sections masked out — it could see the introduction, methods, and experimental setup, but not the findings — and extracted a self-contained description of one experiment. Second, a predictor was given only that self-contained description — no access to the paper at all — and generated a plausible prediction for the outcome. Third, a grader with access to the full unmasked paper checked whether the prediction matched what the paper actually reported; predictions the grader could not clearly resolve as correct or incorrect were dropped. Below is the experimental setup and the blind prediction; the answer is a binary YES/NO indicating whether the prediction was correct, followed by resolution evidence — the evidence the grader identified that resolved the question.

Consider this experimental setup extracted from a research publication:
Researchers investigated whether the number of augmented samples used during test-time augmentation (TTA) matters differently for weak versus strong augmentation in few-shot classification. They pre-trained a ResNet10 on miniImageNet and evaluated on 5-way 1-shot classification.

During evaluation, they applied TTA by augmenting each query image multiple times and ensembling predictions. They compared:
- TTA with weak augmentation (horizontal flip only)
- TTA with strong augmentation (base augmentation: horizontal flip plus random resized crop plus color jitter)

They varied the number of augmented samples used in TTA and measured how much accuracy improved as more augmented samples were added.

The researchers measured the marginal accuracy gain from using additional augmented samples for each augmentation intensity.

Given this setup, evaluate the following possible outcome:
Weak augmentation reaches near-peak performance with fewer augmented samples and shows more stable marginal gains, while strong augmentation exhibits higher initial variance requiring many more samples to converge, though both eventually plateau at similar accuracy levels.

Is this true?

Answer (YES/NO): NO